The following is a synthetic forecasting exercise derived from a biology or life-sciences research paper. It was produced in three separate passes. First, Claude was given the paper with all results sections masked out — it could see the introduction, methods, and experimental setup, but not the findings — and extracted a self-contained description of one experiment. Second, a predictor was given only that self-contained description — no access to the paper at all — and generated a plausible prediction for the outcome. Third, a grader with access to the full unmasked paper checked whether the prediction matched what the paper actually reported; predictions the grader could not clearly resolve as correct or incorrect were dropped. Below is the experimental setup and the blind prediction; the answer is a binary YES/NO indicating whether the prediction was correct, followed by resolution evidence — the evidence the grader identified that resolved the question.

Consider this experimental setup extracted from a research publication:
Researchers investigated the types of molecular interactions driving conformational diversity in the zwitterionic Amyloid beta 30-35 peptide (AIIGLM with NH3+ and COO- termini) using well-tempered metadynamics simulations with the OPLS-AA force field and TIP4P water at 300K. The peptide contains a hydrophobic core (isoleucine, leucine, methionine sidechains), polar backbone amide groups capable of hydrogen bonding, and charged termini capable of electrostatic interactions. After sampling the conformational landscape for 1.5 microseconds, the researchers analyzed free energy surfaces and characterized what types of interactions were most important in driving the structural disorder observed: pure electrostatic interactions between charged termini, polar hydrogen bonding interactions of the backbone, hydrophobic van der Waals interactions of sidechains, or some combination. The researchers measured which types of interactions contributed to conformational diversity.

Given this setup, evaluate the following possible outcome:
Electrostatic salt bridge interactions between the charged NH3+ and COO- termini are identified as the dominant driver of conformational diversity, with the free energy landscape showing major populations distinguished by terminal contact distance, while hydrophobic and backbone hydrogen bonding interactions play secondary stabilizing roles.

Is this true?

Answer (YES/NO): NO